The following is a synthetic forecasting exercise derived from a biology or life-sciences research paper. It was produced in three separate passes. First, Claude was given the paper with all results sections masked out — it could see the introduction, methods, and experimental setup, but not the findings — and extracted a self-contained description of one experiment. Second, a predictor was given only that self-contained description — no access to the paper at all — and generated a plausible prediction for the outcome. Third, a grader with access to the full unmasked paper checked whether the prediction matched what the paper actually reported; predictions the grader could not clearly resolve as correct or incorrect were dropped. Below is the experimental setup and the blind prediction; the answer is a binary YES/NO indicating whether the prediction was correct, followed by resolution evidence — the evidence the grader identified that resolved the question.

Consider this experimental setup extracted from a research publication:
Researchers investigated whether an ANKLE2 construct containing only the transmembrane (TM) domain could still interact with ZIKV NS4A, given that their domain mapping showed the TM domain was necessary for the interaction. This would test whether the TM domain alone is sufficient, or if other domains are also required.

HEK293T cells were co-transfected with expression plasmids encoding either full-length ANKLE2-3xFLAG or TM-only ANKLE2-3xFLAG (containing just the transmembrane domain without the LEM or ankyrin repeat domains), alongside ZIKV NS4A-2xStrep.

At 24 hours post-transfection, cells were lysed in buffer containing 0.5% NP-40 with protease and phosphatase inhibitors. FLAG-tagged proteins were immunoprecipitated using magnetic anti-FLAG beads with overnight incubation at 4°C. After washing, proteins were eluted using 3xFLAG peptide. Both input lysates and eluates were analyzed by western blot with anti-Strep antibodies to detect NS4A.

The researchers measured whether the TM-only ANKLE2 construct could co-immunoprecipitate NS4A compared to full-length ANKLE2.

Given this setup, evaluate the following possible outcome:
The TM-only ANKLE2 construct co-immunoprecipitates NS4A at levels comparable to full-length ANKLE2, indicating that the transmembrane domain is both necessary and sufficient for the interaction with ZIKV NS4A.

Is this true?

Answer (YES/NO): NO